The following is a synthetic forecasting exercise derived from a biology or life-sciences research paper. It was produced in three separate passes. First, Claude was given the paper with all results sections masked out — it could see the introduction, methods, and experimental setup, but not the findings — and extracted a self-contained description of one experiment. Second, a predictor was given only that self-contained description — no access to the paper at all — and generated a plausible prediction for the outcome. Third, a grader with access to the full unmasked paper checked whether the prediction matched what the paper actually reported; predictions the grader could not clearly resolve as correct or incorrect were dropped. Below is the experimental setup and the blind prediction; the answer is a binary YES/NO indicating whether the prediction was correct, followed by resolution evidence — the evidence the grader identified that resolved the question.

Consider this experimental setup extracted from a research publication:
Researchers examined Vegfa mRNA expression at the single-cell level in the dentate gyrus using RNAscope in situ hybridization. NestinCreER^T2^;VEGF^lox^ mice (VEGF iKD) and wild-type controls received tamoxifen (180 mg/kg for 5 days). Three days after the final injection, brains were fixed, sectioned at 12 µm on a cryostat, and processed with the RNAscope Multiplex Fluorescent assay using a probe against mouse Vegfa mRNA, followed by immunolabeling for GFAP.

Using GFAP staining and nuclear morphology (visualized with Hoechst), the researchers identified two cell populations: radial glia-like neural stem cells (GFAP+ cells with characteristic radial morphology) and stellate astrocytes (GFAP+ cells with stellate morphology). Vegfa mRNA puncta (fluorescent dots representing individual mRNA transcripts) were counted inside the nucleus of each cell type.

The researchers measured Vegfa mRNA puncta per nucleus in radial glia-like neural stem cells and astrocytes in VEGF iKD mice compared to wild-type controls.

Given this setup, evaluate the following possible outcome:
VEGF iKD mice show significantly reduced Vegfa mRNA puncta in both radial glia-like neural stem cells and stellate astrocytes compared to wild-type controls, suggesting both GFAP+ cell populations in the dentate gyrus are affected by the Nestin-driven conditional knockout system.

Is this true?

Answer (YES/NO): NO